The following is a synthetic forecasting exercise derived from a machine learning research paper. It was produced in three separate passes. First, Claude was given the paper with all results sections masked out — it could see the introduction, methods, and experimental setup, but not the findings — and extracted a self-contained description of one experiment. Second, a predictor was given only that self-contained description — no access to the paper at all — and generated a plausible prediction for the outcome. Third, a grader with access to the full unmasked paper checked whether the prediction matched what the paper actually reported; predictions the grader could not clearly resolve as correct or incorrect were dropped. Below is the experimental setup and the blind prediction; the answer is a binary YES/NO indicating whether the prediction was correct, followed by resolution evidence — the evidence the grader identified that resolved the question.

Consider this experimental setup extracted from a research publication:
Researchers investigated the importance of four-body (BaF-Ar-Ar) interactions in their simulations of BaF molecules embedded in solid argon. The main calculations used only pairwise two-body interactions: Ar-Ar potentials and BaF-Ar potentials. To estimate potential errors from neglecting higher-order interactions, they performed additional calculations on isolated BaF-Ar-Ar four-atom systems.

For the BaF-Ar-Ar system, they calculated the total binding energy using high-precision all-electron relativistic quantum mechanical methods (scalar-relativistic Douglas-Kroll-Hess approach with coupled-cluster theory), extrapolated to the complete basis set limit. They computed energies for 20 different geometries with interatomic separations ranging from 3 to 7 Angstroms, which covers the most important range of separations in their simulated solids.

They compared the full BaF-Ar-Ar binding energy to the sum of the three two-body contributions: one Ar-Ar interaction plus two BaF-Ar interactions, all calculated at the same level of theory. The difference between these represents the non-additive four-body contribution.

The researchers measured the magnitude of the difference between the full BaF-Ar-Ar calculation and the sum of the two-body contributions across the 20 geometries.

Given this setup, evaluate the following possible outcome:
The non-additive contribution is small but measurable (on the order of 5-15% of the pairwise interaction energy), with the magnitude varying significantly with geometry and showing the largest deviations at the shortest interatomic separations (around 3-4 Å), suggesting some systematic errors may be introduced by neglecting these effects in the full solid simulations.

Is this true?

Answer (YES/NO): NO